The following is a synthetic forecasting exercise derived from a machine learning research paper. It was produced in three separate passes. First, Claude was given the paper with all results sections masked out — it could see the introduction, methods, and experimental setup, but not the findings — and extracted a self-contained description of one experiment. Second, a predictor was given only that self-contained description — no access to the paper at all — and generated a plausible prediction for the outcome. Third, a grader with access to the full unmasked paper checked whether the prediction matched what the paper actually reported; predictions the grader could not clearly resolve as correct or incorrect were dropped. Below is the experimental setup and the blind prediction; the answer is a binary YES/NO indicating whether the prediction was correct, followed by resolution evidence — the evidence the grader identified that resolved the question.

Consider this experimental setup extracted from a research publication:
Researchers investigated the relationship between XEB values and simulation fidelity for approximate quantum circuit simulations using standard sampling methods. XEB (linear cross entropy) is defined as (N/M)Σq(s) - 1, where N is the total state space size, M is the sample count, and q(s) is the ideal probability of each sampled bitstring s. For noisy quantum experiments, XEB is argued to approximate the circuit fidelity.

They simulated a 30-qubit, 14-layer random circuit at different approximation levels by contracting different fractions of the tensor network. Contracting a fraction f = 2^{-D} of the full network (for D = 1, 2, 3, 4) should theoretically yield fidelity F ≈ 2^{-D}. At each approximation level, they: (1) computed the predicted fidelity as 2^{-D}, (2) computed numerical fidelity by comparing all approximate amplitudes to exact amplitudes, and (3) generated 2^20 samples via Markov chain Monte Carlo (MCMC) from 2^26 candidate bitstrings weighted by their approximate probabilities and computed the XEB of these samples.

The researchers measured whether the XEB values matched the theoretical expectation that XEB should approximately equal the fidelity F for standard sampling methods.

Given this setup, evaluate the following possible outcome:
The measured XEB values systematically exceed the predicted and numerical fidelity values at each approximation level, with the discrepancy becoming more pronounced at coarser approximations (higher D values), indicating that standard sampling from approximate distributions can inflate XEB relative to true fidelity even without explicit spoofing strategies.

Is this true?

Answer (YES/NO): NO